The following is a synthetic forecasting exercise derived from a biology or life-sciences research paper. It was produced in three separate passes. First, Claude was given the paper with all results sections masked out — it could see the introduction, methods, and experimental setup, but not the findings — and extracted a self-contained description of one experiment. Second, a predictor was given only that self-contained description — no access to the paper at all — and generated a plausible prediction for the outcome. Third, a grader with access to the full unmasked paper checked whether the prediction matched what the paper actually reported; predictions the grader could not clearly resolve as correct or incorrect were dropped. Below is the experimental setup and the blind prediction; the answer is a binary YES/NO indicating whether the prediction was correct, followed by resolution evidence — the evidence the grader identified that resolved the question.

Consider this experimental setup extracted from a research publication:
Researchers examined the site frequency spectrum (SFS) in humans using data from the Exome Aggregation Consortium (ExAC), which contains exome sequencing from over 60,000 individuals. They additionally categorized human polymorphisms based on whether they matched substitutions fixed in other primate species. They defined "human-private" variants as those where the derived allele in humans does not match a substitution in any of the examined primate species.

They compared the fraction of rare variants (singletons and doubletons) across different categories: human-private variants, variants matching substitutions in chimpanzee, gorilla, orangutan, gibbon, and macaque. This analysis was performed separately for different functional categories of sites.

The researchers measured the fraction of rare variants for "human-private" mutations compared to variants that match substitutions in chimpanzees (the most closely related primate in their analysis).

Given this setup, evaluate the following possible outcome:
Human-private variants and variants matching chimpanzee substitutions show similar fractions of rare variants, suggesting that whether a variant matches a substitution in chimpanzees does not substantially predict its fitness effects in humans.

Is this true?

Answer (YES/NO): NO